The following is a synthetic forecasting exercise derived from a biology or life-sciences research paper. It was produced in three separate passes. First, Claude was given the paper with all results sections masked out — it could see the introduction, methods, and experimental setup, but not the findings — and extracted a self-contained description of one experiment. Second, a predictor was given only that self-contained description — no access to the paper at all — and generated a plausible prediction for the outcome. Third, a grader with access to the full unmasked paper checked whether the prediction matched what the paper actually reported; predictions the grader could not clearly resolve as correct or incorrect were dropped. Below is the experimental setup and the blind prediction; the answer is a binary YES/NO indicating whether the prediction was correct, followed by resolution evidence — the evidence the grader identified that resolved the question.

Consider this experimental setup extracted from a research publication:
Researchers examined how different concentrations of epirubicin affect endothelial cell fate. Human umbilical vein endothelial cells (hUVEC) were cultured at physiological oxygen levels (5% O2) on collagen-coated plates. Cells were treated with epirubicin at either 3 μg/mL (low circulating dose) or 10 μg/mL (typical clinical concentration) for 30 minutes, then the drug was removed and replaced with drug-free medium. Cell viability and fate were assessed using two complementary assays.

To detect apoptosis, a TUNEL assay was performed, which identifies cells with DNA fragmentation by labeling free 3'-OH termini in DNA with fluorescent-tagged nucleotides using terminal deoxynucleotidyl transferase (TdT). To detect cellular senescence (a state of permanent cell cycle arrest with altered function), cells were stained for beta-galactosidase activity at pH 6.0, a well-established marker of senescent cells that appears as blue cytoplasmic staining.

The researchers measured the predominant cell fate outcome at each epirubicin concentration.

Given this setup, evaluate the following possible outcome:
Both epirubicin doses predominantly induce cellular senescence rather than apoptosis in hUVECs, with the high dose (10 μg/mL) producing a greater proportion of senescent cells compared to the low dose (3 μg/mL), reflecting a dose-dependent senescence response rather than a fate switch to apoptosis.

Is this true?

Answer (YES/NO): NO